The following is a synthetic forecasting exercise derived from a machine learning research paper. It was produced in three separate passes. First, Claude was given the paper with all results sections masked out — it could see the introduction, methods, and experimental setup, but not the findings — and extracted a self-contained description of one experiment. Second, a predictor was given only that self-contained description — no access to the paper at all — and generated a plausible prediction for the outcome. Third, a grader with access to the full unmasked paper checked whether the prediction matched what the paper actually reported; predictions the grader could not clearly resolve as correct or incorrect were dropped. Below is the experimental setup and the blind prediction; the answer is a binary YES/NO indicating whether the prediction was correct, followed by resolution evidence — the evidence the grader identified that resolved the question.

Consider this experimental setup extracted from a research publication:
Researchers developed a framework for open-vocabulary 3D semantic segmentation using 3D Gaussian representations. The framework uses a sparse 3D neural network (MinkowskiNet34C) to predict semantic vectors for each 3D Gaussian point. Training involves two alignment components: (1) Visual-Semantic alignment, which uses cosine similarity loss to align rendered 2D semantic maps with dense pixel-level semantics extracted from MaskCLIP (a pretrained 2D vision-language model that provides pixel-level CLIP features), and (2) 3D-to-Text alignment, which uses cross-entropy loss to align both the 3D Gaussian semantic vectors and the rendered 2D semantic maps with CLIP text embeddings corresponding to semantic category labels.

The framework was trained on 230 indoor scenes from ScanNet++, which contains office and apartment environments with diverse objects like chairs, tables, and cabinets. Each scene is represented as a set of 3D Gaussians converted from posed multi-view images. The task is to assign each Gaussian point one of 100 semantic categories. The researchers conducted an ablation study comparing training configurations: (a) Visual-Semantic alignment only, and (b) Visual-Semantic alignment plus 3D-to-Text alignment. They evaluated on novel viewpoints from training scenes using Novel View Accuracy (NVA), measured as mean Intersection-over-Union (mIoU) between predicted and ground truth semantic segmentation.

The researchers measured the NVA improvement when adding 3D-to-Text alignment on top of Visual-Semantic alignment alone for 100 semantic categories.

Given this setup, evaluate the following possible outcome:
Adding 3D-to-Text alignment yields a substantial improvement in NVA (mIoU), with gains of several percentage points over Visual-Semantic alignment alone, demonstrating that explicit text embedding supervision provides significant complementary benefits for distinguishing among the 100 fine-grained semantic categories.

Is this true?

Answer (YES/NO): YES